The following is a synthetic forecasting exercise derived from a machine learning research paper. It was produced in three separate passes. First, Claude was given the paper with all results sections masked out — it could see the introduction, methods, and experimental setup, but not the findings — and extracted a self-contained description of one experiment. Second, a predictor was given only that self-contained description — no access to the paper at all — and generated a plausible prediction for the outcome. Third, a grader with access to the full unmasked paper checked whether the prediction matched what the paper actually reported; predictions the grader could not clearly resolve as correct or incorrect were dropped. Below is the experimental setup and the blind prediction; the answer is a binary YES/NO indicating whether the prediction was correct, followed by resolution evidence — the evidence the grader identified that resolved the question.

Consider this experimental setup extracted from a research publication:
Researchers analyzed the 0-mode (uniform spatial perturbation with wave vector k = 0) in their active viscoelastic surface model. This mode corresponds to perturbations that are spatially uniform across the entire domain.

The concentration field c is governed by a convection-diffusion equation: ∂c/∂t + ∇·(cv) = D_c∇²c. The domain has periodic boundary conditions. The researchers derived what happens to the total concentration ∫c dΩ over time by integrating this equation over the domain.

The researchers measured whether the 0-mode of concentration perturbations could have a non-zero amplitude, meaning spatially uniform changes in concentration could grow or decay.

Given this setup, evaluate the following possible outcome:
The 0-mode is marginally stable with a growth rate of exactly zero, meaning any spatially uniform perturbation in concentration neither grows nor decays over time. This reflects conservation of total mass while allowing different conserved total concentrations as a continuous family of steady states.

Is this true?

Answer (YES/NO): NO